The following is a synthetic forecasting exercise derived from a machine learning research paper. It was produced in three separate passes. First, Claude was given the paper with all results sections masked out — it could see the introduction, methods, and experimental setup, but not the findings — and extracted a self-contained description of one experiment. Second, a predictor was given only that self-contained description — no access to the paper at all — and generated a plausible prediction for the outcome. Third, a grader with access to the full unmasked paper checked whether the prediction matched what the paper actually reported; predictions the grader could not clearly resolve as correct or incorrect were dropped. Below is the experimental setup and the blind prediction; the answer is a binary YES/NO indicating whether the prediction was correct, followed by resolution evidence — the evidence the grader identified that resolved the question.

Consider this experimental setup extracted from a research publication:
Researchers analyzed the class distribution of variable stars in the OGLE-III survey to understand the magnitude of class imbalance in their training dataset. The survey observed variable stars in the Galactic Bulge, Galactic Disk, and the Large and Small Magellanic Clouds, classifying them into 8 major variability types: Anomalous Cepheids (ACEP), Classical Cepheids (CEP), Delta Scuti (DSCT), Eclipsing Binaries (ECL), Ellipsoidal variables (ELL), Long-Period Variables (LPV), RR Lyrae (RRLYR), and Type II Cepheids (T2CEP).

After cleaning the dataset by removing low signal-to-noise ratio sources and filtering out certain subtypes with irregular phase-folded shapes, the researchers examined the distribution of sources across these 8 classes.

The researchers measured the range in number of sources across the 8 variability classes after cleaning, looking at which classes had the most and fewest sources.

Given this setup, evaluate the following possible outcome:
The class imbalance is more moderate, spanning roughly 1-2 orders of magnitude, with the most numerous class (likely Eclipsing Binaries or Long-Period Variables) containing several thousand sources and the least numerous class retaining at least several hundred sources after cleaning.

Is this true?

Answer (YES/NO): NO